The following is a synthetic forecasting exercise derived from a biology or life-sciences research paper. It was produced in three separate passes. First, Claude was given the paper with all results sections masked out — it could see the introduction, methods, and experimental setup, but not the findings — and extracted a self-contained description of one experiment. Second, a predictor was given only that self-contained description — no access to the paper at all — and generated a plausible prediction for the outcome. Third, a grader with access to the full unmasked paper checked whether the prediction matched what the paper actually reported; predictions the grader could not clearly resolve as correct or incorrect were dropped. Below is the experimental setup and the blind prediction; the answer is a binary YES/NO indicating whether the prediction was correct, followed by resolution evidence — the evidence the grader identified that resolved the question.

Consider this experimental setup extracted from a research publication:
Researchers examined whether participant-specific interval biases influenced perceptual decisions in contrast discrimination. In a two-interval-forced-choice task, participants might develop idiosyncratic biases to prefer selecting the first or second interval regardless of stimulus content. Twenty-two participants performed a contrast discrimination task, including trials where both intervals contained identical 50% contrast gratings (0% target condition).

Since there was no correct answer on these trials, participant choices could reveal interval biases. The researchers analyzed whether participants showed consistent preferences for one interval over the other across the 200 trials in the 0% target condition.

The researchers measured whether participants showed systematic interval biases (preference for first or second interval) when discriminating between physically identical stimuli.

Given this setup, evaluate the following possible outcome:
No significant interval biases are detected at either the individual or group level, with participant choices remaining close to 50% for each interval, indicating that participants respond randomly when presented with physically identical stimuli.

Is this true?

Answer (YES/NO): NO